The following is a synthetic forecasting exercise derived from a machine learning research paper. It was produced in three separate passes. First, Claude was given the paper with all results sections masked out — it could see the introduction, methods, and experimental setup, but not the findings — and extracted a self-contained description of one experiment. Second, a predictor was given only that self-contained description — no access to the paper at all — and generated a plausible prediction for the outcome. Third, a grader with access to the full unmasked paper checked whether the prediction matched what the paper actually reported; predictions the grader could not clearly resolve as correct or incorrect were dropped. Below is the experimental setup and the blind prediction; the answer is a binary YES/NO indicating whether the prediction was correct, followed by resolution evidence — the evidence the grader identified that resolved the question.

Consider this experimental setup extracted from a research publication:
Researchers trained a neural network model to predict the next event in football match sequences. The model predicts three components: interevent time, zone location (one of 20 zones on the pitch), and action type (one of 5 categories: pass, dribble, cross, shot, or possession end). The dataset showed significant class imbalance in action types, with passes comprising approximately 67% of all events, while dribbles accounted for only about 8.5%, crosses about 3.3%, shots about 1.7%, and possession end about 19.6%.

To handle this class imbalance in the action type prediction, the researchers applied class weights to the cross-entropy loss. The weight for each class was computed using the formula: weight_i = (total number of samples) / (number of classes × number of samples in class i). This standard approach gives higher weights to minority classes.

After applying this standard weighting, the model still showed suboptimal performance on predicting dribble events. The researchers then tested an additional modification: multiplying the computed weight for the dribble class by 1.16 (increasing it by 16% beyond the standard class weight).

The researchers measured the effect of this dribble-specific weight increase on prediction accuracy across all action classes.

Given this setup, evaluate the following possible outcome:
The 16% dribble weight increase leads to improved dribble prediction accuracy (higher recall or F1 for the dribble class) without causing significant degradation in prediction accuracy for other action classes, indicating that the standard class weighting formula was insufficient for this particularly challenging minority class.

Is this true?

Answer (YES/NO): NO